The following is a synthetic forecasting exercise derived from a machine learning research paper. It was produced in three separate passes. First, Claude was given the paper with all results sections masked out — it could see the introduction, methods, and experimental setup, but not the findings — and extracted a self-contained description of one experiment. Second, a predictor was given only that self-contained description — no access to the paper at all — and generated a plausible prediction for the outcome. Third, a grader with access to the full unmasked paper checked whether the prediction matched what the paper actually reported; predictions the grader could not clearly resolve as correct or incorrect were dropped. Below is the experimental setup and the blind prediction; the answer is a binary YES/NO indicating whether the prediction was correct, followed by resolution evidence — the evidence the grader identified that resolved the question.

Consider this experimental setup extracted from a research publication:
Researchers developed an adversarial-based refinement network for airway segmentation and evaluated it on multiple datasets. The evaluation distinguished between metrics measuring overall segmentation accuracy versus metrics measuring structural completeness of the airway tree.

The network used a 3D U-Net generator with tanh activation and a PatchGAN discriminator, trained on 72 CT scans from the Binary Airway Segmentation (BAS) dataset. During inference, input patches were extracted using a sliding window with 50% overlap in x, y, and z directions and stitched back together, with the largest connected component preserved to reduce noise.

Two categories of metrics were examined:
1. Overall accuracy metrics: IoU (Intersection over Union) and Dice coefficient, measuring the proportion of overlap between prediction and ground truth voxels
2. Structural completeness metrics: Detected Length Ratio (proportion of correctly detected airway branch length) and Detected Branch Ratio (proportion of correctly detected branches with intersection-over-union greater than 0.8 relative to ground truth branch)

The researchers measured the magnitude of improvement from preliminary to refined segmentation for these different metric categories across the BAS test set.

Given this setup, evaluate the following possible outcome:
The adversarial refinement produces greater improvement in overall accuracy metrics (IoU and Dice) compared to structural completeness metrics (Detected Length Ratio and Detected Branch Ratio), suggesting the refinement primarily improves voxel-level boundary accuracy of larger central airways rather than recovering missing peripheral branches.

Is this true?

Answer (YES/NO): NO